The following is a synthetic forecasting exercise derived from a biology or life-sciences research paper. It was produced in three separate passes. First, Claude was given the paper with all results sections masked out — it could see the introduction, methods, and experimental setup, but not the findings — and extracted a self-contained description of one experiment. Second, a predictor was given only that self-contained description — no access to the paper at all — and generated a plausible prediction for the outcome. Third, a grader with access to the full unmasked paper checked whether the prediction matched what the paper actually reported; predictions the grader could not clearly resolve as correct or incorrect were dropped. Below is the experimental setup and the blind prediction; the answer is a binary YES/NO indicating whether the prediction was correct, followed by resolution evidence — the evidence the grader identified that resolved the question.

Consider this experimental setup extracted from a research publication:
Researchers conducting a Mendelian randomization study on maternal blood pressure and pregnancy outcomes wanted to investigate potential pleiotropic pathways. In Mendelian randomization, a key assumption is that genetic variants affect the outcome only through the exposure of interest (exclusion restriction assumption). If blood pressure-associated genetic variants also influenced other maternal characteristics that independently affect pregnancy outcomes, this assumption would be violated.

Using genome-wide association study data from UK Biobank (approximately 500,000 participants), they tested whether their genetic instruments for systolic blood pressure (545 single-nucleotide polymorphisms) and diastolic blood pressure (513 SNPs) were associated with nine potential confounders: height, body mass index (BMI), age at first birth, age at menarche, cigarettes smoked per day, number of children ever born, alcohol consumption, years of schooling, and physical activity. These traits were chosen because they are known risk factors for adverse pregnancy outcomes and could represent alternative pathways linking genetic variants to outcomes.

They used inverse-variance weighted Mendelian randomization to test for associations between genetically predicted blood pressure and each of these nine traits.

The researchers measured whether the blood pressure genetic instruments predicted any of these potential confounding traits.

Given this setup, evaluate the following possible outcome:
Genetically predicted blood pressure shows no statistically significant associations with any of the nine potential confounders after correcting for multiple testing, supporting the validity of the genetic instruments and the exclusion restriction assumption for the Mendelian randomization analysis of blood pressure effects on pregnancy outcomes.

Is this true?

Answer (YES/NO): NO